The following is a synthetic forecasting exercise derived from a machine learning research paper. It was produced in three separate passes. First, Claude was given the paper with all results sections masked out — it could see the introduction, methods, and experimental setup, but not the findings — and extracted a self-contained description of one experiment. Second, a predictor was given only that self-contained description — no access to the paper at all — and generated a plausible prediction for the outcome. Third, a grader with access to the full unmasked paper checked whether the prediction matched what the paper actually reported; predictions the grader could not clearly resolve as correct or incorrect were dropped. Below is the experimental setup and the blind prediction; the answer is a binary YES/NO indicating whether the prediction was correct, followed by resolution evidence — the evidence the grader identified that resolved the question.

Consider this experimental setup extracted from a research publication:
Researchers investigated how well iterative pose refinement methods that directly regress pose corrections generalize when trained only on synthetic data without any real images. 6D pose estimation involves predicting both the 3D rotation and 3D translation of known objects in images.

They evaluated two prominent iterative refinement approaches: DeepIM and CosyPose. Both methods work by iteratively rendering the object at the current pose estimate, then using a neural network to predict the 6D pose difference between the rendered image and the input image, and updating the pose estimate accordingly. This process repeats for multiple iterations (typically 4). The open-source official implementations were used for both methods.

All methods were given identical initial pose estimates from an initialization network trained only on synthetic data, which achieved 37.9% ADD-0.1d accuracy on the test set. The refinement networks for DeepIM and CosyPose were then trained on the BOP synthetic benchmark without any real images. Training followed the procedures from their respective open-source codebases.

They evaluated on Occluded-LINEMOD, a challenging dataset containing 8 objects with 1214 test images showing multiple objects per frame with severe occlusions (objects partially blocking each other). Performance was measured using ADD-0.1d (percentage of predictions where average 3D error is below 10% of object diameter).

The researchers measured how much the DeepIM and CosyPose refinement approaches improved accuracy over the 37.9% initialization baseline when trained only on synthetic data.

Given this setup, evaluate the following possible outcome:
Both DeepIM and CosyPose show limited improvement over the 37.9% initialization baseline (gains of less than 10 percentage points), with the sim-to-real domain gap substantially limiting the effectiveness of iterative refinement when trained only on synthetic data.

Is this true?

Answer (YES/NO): YES